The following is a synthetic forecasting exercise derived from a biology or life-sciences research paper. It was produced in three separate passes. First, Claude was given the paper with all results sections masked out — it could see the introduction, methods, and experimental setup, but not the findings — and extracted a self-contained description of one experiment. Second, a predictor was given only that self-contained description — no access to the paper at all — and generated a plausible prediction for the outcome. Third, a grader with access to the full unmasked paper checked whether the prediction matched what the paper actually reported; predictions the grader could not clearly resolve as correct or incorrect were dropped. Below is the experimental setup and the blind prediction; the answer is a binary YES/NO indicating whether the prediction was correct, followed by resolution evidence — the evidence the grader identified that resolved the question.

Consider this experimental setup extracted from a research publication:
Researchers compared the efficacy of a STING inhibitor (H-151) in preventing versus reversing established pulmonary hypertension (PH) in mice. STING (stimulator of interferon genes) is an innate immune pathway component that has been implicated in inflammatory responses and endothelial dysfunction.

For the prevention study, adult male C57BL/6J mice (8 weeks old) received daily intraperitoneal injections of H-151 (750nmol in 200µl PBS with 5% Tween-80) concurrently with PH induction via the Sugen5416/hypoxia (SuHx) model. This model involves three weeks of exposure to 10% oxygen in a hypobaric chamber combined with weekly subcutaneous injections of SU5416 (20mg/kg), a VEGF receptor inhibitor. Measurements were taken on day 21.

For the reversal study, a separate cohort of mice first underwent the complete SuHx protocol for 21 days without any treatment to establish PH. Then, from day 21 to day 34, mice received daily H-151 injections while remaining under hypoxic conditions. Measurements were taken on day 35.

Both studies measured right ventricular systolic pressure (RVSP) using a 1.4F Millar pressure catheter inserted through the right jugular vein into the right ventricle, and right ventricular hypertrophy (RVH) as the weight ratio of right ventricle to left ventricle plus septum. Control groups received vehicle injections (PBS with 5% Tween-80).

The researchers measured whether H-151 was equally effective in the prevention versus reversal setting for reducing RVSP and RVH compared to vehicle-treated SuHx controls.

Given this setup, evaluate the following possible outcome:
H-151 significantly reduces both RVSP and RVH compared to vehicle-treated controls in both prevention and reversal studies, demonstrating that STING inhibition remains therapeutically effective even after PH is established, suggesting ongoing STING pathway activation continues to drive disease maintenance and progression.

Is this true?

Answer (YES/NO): YES